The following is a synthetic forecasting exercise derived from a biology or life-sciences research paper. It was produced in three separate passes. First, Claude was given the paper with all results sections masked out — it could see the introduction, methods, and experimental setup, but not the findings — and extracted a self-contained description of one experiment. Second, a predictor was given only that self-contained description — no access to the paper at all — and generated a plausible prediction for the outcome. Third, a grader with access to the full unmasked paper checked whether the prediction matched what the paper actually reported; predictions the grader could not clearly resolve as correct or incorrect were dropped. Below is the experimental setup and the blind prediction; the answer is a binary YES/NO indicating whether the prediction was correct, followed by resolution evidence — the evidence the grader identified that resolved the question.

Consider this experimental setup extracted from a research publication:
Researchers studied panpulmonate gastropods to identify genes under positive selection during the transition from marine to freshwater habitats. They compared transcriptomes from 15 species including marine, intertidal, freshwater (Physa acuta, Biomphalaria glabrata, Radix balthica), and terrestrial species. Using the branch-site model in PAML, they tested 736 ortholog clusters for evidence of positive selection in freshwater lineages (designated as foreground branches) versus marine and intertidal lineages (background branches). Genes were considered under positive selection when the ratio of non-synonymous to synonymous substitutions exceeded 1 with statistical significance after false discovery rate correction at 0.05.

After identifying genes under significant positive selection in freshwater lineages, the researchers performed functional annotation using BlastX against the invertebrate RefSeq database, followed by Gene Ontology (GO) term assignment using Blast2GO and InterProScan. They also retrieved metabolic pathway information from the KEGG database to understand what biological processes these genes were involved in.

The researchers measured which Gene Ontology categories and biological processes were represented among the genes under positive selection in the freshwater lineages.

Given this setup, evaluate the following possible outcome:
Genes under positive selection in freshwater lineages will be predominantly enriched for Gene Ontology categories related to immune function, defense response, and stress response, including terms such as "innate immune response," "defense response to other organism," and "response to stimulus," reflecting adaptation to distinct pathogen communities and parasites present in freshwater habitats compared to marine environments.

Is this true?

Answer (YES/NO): NO